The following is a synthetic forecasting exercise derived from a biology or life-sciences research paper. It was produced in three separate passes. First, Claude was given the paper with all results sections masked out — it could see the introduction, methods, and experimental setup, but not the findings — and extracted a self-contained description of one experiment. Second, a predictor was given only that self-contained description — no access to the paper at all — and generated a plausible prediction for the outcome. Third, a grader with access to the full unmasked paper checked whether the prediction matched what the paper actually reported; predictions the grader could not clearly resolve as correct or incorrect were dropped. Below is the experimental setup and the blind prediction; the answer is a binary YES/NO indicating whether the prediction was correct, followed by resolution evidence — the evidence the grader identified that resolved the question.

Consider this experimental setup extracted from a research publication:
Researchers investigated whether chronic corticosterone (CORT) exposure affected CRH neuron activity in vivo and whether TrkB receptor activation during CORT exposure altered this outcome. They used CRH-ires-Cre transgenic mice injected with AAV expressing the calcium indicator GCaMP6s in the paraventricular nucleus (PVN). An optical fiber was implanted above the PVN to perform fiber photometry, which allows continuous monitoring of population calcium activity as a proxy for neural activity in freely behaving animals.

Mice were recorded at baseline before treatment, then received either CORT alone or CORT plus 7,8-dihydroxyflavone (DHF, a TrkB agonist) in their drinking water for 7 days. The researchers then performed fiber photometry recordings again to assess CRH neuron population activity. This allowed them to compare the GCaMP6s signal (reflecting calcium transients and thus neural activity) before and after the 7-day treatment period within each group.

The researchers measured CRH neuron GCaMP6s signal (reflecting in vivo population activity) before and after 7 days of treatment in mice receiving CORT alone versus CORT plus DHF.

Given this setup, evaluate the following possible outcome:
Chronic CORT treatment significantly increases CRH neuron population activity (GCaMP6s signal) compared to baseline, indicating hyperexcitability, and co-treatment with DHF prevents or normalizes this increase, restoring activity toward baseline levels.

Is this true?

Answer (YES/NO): NO